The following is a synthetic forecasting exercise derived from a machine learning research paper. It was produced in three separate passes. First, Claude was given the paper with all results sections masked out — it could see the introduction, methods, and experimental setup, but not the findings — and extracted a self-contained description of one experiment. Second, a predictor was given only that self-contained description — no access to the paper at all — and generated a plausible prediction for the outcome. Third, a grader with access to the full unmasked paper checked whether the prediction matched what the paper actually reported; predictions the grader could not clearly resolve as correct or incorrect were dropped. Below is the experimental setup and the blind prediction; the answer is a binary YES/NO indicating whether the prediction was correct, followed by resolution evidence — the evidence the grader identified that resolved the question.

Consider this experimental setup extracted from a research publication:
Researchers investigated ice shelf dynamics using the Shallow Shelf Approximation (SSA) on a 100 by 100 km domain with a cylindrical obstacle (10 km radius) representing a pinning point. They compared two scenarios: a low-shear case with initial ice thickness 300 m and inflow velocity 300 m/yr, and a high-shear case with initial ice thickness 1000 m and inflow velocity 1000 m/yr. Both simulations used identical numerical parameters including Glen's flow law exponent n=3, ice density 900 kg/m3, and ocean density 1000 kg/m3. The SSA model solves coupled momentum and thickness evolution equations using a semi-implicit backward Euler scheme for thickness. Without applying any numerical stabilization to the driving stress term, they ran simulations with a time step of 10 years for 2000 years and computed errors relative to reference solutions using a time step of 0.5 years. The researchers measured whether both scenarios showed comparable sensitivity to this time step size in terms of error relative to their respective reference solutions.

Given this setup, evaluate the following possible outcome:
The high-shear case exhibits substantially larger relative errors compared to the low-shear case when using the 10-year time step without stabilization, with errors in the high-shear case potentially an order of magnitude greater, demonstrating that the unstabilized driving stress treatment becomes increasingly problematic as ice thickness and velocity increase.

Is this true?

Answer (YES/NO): YES